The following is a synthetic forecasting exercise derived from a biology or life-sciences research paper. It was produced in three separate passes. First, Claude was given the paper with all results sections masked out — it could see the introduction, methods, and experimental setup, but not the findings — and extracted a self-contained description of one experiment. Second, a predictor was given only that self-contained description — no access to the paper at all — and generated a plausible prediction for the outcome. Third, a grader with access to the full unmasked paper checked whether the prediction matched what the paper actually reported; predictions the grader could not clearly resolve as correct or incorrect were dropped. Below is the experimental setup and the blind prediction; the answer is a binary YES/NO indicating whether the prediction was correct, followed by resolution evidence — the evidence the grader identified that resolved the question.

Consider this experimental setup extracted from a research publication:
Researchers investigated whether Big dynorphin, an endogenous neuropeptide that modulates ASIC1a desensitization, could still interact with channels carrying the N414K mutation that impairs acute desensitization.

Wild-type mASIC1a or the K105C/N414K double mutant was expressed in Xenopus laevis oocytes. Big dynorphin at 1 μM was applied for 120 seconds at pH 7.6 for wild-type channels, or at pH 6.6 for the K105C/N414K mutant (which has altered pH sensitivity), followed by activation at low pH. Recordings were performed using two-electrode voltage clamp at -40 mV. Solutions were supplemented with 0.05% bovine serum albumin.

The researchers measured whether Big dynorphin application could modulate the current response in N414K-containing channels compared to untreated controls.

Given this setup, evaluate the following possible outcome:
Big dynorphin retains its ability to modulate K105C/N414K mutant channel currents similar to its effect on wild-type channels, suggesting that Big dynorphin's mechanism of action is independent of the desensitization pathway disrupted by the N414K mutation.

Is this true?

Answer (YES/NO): NO